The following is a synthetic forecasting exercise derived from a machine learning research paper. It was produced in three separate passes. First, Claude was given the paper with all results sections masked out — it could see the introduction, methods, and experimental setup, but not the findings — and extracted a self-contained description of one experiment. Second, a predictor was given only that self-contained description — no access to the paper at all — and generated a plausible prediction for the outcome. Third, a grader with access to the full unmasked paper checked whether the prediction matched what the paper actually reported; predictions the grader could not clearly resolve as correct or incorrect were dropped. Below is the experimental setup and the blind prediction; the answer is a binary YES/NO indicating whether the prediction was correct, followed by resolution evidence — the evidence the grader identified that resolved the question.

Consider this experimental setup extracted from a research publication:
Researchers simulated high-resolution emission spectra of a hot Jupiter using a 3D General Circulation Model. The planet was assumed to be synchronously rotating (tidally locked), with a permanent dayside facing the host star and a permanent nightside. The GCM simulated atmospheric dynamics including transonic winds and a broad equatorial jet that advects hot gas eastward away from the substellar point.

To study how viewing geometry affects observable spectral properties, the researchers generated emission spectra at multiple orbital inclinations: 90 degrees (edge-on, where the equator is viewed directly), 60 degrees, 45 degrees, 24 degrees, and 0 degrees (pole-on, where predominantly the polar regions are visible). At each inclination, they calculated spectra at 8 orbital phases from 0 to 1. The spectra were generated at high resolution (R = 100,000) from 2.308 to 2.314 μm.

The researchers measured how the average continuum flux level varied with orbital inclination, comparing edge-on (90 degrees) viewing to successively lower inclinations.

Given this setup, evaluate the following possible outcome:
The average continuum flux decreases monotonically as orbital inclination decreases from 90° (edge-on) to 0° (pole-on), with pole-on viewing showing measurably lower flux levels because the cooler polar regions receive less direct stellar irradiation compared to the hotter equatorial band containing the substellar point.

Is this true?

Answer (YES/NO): YES